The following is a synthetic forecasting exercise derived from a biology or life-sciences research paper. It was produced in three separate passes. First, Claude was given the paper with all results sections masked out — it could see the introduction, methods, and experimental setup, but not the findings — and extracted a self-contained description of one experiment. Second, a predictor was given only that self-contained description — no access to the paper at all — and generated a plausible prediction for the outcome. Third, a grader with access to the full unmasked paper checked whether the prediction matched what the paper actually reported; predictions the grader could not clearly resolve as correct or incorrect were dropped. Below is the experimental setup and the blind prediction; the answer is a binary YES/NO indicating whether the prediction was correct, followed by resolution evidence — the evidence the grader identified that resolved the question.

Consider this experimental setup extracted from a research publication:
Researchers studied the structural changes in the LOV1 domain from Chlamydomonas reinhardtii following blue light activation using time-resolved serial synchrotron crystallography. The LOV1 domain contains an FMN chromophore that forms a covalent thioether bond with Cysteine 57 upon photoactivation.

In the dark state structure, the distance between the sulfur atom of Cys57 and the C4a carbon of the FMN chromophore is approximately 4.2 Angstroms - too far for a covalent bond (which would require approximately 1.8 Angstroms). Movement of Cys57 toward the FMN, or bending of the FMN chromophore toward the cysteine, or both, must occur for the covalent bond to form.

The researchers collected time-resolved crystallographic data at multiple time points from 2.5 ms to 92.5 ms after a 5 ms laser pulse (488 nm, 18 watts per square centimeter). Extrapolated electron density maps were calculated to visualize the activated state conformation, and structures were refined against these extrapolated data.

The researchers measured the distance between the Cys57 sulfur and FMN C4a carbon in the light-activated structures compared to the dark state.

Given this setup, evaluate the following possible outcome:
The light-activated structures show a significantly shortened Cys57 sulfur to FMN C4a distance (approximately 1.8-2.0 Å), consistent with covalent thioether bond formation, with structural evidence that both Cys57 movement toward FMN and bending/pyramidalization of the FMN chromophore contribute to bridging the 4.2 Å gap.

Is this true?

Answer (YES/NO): YES